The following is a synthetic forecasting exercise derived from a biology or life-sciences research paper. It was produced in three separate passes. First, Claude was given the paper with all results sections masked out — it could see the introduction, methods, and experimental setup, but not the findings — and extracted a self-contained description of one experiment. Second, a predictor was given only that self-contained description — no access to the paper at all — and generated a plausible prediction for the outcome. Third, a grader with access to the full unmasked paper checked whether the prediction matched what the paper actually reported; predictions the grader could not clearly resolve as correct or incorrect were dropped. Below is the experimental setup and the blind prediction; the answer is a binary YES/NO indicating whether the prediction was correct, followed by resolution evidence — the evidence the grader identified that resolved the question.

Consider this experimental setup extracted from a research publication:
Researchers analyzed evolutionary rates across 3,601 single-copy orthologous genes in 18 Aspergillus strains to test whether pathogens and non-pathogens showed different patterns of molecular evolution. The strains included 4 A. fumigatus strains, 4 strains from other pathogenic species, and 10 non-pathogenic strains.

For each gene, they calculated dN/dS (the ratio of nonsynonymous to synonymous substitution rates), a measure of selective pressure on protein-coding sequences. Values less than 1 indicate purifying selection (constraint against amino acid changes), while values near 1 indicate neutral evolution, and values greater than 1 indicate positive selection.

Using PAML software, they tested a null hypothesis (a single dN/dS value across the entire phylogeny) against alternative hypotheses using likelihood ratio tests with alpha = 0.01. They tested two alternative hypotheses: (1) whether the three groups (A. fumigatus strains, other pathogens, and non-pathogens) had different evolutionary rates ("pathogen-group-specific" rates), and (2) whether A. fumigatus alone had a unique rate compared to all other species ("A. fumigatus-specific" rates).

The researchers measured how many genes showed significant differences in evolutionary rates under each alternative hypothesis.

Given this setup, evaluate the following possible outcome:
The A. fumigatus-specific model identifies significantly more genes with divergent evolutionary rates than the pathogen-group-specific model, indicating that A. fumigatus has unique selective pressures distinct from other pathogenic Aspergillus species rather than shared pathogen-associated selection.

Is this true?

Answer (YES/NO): NO